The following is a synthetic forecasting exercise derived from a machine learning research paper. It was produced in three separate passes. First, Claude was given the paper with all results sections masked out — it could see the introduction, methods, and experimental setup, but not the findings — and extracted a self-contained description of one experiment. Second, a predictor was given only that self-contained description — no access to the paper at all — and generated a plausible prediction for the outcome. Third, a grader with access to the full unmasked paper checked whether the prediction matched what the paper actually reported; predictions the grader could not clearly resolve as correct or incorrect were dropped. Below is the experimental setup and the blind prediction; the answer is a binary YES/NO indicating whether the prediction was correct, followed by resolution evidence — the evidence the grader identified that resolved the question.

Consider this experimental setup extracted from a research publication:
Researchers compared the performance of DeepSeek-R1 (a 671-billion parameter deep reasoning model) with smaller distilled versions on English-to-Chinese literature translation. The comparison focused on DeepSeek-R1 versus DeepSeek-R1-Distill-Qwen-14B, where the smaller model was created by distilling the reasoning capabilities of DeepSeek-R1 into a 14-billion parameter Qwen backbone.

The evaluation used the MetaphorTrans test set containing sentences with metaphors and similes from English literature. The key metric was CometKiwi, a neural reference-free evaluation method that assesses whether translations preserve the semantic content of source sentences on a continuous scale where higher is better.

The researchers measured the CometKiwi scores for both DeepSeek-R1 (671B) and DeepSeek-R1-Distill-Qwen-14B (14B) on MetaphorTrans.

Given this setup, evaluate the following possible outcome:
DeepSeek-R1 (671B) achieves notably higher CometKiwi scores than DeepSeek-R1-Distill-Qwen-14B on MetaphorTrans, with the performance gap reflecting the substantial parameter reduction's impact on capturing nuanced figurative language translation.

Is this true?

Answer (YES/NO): NO